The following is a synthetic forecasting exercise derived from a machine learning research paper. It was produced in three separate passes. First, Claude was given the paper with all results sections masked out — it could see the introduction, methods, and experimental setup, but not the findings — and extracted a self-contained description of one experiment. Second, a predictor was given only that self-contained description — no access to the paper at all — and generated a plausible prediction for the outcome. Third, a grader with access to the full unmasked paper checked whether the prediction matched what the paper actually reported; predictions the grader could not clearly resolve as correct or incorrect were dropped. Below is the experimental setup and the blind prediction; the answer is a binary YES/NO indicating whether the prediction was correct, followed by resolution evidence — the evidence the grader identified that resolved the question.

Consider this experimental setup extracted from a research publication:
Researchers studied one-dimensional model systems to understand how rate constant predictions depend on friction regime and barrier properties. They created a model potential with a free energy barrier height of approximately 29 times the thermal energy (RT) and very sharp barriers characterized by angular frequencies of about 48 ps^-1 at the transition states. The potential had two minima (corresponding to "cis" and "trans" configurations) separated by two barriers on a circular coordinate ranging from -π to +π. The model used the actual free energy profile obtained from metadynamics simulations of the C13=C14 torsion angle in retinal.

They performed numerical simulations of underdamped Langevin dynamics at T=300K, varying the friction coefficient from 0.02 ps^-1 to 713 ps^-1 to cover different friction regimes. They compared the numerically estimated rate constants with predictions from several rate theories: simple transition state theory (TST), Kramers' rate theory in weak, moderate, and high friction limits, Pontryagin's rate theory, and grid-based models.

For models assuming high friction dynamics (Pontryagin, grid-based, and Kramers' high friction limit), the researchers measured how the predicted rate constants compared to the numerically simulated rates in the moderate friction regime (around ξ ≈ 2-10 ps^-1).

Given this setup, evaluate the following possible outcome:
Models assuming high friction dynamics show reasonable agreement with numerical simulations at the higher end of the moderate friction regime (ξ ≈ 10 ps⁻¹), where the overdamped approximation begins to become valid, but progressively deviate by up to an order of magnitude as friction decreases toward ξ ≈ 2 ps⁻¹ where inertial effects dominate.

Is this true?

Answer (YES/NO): NO